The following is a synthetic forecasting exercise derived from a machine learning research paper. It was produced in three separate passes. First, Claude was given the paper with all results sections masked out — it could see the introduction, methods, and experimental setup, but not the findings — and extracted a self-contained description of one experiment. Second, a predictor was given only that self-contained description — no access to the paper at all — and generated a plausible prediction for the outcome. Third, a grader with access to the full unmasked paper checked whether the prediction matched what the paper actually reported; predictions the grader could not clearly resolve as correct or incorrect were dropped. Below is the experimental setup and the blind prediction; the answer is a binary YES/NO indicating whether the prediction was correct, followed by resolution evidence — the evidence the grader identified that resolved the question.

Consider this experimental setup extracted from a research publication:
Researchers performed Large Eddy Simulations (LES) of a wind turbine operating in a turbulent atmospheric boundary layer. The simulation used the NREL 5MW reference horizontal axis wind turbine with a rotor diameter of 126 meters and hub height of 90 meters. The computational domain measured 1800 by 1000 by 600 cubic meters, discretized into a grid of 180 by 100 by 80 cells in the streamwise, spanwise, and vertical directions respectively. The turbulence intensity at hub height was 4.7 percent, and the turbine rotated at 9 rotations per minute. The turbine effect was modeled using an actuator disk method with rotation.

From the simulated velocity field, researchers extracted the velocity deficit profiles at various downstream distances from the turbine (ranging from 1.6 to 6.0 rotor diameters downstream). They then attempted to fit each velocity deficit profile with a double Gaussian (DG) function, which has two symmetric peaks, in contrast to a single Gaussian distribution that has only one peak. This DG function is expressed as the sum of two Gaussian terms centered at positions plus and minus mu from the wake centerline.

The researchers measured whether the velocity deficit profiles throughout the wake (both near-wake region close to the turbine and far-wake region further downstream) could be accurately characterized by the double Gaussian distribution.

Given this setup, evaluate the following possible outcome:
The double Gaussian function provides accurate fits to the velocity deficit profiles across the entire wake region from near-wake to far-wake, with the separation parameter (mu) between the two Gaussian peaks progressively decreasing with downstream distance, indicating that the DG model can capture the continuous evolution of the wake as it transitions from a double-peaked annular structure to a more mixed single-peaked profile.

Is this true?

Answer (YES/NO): NO